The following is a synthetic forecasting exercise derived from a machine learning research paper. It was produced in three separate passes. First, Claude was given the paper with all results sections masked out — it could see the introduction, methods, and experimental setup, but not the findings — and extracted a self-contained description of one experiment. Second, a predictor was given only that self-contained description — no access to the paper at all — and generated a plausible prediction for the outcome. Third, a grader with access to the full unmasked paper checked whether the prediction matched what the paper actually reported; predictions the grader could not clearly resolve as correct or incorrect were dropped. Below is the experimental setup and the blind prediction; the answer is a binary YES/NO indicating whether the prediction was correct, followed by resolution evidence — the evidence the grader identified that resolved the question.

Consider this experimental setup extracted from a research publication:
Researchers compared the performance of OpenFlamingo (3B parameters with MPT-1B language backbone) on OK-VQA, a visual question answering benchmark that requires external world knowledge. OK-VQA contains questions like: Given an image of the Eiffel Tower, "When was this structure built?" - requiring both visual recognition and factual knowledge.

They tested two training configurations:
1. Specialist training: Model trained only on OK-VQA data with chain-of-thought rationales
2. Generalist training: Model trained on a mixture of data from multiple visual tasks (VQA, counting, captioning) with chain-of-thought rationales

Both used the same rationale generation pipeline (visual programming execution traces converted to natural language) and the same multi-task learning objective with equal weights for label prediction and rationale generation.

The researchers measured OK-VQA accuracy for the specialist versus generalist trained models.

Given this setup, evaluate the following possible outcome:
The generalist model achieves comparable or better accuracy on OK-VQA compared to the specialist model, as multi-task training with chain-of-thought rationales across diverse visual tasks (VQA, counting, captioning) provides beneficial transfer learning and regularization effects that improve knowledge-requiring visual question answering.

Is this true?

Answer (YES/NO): NO